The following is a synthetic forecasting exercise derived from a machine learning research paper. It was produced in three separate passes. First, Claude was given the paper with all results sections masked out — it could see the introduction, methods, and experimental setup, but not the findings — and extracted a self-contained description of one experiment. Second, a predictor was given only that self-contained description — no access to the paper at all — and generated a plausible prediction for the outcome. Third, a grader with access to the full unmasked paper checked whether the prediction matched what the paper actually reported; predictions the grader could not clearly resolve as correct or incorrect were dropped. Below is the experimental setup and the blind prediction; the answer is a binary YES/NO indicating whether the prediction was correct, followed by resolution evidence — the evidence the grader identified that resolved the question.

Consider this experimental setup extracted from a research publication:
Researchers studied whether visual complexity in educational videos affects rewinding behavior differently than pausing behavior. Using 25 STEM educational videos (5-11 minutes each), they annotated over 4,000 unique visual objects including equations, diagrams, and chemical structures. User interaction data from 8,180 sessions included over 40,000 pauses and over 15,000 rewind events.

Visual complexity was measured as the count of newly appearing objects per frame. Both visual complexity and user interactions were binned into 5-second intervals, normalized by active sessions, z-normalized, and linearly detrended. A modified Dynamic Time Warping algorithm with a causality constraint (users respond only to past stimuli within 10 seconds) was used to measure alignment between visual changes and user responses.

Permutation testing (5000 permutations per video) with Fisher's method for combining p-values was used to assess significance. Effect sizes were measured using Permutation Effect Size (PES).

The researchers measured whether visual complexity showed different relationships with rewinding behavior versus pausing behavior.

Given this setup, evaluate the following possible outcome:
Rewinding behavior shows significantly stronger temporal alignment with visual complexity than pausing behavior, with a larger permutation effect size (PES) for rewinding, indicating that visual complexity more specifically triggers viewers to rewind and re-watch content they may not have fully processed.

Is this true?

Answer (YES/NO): NO